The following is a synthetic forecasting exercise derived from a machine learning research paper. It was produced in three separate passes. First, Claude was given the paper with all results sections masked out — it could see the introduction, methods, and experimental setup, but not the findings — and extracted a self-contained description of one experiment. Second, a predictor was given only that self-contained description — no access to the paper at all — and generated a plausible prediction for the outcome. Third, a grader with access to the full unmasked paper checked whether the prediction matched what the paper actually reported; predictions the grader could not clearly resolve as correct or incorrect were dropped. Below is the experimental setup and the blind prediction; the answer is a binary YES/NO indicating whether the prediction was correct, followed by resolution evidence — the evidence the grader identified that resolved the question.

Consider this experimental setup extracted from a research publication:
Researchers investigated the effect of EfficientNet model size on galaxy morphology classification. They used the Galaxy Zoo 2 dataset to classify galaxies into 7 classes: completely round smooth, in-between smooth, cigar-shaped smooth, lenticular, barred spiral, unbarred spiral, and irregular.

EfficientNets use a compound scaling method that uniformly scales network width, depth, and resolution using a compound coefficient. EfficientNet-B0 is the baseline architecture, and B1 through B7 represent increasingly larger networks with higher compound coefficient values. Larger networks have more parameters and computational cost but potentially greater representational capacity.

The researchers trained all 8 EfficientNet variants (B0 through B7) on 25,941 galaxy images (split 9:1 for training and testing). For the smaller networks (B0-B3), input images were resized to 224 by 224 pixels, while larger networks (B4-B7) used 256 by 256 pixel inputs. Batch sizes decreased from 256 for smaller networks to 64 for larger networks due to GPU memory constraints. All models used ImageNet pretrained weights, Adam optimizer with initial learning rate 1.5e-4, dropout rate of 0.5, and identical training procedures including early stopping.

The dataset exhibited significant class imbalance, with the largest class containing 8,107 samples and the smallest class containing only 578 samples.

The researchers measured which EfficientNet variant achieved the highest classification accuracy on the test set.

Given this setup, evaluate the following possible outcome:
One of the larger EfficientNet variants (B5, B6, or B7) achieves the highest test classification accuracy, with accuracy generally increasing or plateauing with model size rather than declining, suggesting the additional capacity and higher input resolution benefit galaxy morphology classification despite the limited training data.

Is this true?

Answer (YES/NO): NO